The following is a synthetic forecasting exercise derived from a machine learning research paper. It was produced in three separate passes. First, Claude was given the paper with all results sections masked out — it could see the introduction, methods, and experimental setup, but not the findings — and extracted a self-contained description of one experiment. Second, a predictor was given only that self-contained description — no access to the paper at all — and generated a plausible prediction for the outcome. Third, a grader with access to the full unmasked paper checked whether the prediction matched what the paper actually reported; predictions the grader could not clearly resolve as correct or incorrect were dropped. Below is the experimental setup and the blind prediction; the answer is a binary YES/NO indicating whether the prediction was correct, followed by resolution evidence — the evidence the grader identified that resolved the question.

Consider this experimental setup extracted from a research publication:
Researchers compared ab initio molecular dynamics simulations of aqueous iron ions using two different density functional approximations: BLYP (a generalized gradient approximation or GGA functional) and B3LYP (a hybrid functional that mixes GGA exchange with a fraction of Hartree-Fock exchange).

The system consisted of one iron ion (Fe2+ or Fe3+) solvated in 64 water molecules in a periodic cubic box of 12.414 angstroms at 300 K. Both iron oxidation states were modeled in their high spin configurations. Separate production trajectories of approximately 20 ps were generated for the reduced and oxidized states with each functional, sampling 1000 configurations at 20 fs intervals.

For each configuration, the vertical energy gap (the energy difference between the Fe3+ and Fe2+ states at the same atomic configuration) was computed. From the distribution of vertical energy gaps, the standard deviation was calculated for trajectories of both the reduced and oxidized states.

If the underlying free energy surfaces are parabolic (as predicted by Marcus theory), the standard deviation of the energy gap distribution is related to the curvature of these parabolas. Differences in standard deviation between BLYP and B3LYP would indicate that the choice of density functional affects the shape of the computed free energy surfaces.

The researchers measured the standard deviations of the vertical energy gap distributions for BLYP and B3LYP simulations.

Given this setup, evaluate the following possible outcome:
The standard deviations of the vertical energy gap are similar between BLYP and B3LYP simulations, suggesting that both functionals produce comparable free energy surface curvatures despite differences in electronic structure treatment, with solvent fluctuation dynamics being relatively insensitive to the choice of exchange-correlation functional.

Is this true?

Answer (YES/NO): NO